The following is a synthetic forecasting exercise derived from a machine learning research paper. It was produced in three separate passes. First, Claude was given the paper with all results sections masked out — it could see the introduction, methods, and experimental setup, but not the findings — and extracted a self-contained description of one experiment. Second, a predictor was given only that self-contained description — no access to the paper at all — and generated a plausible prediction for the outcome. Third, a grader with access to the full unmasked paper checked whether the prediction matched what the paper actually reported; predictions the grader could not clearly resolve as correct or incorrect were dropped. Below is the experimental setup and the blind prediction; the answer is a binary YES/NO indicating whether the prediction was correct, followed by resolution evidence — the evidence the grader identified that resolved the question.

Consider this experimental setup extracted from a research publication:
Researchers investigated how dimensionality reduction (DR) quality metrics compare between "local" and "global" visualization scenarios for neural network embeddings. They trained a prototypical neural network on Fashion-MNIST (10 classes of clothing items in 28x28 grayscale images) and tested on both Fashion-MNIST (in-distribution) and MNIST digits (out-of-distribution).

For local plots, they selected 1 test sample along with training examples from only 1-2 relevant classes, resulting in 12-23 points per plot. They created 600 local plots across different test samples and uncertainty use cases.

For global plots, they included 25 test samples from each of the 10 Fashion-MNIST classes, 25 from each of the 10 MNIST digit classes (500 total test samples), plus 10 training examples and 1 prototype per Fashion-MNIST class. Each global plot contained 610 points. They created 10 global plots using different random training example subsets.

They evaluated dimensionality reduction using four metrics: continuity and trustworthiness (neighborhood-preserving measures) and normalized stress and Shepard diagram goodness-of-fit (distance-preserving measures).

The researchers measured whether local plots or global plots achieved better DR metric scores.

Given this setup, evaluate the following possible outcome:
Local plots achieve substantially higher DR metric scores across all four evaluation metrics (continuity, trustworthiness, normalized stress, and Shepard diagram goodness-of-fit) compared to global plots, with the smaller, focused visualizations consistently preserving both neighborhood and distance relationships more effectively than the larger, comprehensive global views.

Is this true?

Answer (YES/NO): NO